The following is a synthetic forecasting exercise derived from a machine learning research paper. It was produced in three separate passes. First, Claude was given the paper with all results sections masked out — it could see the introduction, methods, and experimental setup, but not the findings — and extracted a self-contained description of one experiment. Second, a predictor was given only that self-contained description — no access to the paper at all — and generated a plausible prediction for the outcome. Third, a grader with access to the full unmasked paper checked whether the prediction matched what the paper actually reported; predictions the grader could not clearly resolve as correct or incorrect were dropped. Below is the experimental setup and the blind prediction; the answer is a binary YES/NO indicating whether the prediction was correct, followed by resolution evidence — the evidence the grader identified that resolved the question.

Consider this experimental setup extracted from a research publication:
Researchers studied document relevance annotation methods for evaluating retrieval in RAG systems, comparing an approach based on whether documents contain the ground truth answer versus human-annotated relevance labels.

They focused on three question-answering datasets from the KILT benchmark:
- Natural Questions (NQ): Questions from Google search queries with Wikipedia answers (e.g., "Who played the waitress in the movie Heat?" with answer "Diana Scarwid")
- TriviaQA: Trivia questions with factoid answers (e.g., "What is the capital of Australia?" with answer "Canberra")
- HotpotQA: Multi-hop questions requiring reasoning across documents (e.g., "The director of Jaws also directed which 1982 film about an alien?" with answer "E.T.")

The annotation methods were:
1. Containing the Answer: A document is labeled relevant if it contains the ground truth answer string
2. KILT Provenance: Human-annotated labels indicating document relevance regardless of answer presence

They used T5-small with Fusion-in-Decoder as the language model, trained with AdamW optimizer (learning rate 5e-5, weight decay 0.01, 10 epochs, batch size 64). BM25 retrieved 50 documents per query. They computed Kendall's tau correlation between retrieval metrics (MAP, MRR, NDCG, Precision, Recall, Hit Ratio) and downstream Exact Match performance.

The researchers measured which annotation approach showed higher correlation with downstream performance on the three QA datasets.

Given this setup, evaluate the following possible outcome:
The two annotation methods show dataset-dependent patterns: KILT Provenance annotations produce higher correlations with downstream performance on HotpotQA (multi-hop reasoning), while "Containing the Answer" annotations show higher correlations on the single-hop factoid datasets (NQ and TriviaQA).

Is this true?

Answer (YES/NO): NO